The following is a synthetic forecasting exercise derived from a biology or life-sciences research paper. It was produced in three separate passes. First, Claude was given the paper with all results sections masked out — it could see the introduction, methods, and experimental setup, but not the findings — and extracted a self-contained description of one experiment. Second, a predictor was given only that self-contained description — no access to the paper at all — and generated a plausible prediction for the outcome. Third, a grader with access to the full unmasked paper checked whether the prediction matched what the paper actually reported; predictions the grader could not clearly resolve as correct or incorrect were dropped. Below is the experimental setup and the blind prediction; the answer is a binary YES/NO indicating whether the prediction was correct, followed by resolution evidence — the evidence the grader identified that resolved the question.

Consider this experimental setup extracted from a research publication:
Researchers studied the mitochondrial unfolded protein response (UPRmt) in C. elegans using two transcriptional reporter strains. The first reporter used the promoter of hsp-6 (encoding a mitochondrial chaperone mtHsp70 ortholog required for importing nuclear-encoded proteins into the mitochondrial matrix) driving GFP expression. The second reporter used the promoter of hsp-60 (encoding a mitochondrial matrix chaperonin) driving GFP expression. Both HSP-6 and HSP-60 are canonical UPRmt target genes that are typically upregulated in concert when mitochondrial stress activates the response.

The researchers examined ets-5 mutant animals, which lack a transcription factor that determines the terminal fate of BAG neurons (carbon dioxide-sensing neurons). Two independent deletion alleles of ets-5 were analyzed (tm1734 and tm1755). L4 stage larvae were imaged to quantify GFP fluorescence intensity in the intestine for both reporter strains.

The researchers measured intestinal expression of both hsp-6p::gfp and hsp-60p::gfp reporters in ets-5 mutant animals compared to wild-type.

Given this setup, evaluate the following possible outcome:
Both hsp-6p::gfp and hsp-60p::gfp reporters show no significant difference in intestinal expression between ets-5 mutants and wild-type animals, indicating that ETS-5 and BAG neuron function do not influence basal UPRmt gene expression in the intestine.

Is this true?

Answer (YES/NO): NO